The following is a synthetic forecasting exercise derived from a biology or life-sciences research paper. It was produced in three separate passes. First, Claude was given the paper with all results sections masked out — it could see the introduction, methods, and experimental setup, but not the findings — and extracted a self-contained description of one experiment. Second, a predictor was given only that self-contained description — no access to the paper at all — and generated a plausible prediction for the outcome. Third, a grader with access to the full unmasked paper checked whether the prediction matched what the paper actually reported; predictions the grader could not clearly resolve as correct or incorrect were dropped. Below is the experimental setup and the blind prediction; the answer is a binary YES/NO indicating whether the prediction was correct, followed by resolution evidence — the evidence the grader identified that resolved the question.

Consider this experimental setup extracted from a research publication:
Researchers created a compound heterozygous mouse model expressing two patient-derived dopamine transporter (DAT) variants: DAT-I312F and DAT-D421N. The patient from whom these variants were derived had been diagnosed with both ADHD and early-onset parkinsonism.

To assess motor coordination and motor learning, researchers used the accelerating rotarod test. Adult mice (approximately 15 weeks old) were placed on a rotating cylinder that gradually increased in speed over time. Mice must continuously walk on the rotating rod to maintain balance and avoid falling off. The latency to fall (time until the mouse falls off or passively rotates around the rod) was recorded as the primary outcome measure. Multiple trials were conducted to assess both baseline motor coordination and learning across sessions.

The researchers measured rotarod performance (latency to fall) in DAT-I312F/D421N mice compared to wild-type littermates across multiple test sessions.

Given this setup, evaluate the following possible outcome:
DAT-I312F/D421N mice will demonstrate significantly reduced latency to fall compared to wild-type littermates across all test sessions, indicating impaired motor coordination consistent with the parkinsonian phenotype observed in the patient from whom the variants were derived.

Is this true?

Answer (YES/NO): NO